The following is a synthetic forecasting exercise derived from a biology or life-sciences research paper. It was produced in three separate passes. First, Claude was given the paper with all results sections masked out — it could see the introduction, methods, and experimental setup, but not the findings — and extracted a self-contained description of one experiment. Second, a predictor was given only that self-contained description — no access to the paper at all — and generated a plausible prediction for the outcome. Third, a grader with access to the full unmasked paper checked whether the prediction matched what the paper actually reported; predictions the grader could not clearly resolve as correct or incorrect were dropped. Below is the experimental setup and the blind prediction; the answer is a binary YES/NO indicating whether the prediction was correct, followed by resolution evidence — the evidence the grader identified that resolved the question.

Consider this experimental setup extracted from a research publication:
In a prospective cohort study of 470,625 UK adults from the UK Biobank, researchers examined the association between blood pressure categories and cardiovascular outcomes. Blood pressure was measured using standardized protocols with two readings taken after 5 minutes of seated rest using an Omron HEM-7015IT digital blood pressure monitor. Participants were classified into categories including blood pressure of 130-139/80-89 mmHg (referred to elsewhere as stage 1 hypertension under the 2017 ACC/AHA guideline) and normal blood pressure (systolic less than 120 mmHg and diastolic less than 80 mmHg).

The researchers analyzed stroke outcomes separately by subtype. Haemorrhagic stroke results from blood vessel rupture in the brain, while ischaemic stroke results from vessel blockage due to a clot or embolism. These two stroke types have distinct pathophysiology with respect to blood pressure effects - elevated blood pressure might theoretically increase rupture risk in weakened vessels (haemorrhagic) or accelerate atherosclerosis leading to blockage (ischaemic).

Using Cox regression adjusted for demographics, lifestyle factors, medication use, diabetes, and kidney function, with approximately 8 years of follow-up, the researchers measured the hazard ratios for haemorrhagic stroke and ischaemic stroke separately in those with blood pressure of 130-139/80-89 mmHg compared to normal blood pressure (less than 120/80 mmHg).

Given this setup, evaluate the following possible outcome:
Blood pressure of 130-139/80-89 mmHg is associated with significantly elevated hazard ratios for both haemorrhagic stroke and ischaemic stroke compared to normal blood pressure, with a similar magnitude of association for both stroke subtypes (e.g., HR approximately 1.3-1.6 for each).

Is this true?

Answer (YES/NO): NO